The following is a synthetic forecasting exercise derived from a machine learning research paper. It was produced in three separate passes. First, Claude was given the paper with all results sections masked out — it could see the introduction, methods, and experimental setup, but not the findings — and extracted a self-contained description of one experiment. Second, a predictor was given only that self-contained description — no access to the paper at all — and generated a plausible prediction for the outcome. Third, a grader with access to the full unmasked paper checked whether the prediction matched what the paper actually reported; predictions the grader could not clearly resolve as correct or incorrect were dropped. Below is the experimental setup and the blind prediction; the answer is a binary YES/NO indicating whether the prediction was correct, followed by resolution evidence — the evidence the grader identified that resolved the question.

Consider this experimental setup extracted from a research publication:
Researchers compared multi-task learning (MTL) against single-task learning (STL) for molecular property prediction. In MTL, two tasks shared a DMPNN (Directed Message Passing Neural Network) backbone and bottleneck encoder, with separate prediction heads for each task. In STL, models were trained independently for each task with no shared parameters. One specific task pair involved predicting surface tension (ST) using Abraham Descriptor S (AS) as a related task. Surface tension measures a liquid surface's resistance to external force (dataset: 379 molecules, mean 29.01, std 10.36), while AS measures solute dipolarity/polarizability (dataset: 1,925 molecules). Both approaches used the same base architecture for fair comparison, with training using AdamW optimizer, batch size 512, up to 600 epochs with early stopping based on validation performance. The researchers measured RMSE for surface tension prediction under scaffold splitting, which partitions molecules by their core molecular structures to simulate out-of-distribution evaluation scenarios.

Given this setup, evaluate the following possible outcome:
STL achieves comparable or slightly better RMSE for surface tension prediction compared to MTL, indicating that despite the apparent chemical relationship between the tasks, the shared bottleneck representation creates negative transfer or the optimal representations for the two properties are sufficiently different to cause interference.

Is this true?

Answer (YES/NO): NO